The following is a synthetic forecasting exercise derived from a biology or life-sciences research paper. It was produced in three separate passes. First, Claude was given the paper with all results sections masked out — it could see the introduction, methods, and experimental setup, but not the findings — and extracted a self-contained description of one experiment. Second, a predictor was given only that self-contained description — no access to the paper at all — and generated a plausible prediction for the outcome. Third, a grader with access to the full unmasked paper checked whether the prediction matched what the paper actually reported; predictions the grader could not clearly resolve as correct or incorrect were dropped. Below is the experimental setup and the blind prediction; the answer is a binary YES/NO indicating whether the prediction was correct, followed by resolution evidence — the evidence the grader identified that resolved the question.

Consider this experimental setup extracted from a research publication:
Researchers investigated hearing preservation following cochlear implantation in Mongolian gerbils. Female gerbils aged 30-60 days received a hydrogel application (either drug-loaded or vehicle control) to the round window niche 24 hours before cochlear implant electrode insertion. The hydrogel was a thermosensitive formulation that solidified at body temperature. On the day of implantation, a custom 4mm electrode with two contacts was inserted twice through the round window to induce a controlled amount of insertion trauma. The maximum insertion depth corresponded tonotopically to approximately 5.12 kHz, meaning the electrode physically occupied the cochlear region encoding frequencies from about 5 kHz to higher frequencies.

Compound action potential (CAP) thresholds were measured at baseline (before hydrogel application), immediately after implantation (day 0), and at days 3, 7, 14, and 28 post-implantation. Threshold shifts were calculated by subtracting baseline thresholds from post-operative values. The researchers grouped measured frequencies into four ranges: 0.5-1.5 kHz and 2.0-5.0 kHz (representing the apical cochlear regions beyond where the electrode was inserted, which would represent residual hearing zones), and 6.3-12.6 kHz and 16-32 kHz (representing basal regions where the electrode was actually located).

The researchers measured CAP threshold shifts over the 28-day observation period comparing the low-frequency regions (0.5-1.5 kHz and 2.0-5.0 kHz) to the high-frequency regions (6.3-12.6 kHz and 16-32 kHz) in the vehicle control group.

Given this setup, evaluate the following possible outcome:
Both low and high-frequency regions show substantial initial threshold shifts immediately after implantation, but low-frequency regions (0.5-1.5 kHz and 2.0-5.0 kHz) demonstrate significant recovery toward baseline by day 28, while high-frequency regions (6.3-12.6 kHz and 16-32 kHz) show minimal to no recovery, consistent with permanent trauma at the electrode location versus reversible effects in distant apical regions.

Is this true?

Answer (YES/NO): NO